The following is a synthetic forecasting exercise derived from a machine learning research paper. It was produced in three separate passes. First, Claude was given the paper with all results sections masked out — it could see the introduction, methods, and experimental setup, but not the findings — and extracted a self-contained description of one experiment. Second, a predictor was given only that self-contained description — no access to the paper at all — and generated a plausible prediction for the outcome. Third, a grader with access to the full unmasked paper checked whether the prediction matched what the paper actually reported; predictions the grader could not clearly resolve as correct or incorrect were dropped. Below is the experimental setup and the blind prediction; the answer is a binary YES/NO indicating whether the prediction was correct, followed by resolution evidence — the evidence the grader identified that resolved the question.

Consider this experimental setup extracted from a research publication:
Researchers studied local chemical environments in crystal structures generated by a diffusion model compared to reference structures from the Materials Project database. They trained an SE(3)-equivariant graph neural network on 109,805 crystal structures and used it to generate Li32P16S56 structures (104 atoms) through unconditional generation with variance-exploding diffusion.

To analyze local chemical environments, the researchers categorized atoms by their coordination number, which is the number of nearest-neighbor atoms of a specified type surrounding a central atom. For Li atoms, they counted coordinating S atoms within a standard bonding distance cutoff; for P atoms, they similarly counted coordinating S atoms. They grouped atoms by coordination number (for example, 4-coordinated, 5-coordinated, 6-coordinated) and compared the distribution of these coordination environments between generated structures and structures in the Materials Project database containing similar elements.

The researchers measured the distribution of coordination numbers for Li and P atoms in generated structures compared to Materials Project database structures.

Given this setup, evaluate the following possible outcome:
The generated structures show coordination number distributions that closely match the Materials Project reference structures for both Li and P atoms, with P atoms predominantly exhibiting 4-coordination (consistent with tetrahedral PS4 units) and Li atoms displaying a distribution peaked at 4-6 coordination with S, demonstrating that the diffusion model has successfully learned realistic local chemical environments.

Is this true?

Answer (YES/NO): YES